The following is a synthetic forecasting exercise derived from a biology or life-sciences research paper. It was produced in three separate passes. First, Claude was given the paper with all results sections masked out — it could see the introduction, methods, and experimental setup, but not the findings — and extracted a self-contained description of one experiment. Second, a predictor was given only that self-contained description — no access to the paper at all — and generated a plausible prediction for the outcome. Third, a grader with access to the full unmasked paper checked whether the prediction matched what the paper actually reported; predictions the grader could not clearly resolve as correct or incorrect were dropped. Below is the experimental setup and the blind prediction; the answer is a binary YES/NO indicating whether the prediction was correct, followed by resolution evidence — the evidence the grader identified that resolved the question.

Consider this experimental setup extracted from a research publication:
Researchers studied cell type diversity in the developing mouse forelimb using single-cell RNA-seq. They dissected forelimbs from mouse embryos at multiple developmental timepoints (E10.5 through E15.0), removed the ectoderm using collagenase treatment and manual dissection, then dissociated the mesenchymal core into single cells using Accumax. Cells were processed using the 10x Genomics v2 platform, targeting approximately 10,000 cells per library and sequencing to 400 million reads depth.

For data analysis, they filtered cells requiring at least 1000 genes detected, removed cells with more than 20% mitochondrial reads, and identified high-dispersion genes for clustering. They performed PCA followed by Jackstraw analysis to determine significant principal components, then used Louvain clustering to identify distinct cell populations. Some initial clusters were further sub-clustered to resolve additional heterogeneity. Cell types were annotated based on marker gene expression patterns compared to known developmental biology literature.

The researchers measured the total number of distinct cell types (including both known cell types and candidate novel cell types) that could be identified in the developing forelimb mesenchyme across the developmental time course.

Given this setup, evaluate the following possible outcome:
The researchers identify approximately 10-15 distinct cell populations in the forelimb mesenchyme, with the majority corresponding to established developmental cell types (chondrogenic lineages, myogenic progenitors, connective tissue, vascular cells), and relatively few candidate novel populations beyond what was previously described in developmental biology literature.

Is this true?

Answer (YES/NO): NO